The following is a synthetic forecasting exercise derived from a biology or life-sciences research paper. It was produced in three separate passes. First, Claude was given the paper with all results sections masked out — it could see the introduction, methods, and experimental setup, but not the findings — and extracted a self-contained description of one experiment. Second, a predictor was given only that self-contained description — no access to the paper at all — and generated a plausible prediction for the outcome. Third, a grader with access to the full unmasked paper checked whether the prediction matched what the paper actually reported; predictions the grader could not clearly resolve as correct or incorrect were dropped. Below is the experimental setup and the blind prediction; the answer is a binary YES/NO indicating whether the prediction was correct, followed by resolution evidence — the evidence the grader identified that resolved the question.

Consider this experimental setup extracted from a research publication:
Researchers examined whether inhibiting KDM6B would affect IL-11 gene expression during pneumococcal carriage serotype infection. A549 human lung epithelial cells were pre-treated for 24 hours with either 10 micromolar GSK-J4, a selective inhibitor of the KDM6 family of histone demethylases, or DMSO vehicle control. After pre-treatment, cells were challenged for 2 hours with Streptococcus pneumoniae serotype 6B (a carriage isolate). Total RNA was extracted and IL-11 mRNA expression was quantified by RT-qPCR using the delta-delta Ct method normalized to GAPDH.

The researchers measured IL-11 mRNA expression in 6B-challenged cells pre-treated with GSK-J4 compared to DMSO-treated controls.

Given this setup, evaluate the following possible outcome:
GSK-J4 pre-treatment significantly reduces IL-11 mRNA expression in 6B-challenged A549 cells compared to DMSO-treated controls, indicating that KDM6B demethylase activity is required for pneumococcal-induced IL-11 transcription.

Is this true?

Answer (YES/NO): YES